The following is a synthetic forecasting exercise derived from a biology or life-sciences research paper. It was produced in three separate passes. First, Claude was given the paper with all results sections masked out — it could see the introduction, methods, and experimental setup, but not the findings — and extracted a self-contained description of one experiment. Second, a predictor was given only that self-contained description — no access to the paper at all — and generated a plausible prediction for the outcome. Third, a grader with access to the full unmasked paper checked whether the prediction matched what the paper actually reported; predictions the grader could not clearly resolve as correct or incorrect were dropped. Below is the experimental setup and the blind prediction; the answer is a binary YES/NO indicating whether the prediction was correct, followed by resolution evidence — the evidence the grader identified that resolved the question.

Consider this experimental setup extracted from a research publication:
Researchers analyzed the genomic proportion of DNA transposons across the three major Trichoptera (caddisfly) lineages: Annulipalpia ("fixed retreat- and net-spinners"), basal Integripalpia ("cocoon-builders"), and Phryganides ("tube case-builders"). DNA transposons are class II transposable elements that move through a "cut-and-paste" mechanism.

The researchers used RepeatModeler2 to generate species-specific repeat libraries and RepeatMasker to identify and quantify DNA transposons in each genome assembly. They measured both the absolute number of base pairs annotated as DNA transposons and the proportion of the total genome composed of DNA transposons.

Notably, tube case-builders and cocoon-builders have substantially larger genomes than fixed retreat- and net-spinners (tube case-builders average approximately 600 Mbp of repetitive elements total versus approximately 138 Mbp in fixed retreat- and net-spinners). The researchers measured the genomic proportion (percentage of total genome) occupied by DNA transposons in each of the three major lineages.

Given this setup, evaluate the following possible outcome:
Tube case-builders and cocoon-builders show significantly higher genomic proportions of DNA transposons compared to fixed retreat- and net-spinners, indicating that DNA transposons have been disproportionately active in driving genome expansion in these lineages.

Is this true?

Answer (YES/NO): NO